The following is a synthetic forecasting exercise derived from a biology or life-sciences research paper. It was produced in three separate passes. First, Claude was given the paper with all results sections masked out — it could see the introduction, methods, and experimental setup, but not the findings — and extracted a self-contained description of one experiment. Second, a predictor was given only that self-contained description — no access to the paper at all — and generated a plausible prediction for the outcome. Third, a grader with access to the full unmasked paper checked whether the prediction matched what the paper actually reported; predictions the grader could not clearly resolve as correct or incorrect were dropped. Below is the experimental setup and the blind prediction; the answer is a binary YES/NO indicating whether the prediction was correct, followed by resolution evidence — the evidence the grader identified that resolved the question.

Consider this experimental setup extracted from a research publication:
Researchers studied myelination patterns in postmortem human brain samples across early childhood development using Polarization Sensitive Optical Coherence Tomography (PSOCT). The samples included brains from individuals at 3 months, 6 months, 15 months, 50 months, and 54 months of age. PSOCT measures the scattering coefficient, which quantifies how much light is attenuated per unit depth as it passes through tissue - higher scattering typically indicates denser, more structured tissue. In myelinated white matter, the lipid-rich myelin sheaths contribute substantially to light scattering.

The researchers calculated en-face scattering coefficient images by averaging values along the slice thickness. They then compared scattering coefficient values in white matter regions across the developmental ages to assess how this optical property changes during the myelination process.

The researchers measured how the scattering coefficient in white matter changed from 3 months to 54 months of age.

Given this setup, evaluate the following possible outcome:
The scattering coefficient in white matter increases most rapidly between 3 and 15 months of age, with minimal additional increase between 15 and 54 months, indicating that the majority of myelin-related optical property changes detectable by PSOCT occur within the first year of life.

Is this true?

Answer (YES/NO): NO